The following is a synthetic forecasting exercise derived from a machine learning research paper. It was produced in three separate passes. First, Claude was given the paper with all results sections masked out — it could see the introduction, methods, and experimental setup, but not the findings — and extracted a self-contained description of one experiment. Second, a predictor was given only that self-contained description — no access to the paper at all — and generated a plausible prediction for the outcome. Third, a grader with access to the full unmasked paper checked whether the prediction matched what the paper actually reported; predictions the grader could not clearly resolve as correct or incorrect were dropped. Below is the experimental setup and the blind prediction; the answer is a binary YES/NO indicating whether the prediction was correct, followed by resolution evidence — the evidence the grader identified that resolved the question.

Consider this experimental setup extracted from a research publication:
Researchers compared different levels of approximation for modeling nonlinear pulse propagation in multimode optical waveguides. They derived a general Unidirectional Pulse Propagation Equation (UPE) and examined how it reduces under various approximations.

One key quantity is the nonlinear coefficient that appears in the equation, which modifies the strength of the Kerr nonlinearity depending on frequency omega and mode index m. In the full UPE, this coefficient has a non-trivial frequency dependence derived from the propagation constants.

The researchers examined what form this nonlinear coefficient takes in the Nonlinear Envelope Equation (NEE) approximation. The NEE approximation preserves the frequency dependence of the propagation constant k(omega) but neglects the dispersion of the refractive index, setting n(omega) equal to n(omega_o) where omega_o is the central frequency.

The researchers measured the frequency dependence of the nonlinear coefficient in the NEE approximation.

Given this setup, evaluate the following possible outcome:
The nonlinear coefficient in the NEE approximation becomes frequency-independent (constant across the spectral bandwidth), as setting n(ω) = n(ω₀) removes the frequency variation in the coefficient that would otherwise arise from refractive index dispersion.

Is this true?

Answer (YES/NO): NO